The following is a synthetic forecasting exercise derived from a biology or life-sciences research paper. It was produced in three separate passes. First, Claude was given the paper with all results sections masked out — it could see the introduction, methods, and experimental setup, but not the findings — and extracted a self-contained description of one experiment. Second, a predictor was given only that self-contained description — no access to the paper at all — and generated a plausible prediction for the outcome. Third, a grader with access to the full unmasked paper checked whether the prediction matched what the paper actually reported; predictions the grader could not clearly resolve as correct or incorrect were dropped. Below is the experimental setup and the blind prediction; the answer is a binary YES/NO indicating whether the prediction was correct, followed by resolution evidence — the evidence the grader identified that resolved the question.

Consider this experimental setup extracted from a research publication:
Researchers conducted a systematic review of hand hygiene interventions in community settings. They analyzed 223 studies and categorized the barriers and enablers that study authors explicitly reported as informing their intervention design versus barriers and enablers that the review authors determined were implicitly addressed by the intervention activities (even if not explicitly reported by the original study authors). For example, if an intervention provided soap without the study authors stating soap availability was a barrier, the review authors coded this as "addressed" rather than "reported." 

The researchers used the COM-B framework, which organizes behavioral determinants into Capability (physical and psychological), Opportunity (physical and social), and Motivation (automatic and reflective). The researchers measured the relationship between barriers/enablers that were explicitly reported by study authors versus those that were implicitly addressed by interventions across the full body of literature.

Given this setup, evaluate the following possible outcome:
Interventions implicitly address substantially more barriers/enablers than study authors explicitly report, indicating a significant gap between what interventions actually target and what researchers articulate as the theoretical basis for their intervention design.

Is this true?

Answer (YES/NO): YES